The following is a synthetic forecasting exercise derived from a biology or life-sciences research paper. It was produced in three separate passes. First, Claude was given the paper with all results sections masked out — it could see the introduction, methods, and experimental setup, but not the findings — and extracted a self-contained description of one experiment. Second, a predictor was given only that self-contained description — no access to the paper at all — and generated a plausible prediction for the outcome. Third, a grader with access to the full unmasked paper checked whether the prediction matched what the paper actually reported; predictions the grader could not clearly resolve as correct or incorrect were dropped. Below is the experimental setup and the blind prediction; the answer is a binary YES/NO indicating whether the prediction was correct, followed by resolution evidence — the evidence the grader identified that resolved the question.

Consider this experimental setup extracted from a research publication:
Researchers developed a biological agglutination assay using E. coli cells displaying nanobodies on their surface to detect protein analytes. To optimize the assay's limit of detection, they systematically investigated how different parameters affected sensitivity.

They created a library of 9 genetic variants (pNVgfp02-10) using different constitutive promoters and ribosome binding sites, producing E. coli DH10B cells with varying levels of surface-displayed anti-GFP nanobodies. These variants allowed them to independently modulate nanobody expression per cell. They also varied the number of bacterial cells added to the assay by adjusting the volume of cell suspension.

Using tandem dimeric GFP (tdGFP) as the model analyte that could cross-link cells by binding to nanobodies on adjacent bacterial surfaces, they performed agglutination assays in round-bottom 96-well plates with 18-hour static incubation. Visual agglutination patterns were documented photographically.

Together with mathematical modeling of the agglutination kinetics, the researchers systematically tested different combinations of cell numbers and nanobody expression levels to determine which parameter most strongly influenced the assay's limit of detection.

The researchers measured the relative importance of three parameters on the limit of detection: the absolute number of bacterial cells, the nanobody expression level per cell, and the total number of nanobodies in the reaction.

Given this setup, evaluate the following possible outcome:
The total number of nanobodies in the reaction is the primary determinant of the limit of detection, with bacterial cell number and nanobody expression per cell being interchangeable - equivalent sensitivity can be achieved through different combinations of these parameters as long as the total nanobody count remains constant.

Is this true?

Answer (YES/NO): YES